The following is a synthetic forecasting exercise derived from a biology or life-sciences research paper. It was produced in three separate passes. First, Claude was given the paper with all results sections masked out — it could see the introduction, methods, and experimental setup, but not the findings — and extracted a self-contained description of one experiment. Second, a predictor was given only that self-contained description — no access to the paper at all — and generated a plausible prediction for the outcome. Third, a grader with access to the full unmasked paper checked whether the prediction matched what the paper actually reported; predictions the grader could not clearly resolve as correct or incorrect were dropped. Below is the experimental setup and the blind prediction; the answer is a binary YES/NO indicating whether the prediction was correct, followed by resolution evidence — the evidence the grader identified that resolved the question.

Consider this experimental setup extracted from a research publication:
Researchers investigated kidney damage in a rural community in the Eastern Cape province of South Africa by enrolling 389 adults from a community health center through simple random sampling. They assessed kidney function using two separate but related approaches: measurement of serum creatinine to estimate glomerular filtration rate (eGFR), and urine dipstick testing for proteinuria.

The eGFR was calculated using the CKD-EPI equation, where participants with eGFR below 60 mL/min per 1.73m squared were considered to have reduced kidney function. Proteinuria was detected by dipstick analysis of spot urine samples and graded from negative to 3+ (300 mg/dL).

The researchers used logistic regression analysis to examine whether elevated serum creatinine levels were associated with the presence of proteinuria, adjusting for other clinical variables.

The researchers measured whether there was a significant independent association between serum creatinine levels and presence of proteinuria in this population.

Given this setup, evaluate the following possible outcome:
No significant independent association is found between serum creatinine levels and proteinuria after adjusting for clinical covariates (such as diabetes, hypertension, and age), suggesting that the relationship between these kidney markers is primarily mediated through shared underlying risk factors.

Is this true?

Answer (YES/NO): NO